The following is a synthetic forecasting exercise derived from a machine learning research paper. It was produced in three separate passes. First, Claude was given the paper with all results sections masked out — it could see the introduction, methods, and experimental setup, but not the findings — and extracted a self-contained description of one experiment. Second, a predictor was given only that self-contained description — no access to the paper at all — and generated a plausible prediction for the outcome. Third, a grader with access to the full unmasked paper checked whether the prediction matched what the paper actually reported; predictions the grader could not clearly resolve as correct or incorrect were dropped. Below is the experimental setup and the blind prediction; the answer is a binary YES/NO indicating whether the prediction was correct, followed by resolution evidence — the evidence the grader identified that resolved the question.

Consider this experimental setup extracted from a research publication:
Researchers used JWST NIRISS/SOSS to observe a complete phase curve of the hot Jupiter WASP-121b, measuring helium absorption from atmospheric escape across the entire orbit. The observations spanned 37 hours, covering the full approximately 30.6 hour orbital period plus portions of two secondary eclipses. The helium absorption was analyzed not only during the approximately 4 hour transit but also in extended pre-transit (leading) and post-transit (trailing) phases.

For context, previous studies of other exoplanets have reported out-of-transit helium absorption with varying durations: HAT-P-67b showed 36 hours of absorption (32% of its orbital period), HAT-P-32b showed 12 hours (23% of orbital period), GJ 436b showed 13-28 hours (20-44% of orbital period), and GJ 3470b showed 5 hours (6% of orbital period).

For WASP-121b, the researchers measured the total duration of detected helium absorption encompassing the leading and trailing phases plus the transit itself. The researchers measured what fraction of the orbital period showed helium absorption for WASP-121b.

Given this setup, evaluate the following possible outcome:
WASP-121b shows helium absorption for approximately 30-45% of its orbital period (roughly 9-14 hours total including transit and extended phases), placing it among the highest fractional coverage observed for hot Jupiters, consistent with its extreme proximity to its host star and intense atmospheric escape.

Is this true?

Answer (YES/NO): NO